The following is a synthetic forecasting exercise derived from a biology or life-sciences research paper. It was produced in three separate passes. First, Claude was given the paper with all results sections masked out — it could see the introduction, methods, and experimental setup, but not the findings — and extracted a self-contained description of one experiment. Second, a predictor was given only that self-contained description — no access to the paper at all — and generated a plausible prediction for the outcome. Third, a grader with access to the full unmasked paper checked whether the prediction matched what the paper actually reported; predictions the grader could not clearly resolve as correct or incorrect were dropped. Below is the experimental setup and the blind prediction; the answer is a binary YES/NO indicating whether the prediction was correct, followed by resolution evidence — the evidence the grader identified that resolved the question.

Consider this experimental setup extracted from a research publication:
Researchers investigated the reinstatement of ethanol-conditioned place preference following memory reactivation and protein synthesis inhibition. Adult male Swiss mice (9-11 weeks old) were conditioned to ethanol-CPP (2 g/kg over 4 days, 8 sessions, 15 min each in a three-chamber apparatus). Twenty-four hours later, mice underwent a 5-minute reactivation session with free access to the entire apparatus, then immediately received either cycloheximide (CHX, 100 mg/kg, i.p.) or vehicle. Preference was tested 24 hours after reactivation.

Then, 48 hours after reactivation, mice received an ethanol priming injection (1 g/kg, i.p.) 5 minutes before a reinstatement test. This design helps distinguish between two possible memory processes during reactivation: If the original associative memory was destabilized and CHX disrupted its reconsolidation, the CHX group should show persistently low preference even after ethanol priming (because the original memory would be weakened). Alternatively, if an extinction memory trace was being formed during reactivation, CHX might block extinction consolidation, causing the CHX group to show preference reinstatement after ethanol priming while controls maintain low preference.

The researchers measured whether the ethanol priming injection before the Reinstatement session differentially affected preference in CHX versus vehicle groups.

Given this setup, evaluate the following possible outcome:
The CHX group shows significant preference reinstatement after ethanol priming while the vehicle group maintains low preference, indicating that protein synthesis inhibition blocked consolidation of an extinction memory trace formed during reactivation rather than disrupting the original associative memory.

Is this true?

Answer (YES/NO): NO